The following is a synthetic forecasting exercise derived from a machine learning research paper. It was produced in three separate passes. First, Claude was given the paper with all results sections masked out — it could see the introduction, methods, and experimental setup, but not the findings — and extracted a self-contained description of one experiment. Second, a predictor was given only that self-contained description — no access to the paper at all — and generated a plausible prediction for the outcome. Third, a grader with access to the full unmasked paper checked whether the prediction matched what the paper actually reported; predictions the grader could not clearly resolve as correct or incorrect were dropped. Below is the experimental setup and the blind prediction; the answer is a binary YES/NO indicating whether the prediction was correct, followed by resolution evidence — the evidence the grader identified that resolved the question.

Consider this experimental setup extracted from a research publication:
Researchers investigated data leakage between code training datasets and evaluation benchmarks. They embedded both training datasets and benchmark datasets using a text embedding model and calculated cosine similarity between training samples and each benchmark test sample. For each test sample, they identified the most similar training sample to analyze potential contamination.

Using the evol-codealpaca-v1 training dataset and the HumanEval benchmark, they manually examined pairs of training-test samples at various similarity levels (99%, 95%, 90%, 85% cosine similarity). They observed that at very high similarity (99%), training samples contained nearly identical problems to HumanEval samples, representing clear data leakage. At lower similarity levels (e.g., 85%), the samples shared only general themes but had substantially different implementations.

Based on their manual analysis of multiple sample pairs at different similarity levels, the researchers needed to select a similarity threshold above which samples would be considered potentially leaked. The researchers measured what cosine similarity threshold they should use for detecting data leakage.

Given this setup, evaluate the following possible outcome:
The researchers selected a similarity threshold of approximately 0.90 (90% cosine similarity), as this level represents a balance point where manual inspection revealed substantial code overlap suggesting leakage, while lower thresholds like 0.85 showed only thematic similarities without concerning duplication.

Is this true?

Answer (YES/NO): YES